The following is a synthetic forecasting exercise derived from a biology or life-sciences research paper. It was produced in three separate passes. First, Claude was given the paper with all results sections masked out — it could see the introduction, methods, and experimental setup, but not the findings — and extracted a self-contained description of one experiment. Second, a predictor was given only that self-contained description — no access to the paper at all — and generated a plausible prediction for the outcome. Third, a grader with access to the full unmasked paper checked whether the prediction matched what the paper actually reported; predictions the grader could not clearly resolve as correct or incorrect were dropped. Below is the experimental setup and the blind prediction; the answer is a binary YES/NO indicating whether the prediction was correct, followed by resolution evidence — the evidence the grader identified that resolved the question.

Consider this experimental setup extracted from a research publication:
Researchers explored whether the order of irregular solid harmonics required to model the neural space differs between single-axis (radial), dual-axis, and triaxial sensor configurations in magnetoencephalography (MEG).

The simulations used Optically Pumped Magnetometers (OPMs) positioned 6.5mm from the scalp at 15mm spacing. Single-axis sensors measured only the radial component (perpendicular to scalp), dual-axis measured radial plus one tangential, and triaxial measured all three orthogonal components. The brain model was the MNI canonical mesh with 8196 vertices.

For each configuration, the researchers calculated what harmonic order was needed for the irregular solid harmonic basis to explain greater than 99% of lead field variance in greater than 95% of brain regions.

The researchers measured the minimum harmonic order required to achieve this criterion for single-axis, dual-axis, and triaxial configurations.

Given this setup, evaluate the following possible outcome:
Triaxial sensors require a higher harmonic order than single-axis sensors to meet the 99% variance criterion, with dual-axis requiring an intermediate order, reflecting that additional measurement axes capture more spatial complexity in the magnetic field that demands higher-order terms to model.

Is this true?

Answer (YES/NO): NO